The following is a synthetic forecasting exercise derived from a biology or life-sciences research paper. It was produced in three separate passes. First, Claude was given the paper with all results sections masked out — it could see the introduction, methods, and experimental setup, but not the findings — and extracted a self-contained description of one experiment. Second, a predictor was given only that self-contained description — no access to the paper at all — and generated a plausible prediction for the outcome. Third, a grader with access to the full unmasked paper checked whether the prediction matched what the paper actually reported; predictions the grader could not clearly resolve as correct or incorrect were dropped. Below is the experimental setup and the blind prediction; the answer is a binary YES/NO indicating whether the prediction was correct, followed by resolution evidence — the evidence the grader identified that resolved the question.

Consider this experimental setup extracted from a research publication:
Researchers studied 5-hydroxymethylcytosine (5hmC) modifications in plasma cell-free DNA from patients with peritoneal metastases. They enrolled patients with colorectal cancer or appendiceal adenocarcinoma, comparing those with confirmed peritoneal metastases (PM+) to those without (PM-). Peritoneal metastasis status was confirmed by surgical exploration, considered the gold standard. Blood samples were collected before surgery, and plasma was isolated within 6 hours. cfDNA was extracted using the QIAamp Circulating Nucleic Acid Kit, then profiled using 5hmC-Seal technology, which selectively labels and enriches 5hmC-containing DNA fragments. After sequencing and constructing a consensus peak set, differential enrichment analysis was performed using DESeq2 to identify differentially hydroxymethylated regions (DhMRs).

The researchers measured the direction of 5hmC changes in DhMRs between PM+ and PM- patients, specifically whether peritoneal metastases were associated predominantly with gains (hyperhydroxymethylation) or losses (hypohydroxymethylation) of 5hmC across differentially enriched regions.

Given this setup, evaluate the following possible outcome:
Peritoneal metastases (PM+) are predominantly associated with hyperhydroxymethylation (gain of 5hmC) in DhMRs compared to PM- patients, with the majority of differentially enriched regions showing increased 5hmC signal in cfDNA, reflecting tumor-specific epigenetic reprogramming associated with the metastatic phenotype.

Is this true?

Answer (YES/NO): NO